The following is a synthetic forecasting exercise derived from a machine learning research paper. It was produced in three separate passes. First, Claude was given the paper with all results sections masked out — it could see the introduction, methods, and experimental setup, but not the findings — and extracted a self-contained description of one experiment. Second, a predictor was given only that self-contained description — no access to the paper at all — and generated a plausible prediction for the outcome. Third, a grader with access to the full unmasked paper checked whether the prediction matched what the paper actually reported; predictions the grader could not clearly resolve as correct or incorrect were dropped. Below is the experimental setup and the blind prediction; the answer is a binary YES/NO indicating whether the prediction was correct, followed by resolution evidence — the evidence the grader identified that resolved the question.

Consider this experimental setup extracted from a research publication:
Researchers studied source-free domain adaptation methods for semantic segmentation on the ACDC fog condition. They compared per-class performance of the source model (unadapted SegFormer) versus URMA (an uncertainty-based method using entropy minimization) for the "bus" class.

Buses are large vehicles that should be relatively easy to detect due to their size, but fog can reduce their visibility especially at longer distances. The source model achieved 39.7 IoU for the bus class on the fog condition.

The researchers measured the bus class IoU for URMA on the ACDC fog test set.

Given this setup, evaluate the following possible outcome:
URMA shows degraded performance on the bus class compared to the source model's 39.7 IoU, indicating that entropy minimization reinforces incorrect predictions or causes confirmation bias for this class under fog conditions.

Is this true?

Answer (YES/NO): NO